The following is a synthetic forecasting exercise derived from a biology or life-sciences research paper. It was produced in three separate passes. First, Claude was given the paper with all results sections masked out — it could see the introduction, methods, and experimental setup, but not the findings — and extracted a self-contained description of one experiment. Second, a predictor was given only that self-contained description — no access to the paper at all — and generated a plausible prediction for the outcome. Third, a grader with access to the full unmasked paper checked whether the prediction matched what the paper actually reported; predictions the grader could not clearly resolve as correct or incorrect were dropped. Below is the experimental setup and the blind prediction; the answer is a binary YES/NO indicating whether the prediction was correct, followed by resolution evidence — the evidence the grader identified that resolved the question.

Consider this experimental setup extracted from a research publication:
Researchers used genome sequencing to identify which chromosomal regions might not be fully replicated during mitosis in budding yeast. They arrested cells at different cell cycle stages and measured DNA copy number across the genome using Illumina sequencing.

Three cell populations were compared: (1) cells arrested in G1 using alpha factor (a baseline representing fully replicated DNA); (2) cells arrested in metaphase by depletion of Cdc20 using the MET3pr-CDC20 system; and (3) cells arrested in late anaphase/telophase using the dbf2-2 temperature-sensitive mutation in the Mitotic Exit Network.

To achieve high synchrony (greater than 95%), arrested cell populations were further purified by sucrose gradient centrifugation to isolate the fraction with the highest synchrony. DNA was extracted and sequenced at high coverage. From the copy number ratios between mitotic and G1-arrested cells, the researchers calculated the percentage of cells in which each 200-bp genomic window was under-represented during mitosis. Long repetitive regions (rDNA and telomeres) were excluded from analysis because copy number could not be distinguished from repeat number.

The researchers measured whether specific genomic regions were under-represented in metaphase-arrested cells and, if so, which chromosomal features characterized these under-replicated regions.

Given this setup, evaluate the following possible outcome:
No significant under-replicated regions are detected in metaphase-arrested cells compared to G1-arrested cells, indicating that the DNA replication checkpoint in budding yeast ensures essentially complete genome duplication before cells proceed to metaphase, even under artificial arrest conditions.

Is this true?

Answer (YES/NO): NO